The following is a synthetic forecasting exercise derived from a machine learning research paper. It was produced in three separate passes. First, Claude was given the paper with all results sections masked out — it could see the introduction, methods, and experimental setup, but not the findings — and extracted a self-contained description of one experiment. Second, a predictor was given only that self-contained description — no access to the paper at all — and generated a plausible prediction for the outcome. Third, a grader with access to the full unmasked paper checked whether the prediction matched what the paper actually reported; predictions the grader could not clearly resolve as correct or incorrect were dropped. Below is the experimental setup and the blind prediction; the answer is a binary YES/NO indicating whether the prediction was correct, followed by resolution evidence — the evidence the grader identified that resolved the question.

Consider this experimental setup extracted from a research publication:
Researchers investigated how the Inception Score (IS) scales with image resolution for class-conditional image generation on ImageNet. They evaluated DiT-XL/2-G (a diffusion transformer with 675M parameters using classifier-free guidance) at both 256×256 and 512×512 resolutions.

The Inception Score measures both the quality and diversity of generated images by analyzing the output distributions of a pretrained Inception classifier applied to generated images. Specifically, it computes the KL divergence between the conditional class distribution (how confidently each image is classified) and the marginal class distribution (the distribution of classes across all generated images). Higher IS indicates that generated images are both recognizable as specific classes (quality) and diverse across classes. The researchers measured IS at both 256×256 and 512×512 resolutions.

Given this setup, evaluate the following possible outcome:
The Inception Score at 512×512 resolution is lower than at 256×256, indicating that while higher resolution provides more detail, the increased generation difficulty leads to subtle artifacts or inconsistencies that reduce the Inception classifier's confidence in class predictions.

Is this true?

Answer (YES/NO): YES